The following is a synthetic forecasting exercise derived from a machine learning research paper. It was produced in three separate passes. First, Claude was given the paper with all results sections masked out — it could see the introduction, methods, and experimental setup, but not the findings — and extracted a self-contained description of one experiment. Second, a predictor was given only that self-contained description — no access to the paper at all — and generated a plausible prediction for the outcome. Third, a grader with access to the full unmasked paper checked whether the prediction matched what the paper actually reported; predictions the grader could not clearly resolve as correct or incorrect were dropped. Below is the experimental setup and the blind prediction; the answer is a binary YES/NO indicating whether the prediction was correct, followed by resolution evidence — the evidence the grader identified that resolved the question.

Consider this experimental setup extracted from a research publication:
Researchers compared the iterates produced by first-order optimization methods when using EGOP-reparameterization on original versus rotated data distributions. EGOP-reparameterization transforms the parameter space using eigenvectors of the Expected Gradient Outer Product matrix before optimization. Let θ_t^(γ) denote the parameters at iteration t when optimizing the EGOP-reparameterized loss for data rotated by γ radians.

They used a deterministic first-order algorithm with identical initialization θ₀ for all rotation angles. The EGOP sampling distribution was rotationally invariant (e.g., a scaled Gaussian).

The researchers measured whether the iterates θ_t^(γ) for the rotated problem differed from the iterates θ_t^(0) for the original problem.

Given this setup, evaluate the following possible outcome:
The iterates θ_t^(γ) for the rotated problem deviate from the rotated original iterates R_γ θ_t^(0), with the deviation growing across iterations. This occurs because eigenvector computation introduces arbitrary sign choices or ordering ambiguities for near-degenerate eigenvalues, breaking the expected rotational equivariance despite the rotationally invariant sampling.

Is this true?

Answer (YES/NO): NO